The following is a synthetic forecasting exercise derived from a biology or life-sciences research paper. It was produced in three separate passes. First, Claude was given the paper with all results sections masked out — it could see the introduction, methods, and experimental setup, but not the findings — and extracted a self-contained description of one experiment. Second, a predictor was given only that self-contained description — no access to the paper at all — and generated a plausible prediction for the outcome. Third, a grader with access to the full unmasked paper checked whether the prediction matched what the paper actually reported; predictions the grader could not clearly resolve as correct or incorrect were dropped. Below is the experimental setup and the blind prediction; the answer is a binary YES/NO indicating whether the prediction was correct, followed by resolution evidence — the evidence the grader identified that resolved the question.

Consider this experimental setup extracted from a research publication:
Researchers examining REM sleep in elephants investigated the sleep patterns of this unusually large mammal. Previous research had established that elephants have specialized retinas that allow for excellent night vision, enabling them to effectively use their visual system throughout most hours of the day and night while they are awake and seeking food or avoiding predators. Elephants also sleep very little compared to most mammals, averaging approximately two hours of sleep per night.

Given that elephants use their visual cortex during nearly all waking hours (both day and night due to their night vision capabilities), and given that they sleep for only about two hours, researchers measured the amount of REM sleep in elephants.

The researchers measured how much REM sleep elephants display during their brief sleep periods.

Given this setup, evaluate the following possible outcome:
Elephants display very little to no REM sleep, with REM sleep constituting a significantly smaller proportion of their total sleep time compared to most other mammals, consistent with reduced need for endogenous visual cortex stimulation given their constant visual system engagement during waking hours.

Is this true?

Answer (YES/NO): YES